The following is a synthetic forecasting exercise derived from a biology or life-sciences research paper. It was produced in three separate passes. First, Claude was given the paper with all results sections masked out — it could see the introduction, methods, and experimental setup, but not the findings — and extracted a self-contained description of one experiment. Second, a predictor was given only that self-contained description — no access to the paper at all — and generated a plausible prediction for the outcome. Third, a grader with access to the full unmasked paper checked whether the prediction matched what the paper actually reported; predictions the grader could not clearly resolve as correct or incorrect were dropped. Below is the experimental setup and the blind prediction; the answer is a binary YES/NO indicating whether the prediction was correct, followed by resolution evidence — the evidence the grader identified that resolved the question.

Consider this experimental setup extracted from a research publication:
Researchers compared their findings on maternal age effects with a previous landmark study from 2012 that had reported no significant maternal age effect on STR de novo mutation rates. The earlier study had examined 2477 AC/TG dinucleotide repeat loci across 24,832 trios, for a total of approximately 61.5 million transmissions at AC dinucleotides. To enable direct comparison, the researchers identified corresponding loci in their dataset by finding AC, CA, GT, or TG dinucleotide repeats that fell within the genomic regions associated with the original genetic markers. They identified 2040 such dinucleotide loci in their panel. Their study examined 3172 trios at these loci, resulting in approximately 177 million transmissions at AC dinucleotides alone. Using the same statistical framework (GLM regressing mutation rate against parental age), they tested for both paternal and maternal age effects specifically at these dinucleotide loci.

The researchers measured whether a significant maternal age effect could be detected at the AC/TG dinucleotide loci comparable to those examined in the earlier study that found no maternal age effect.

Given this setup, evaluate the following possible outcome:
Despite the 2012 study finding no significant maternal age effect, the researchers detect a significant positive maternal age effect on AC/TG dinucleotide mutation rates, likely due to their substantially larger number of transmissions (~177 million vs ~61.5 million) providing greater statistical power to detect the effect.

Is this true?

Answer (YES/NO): NO